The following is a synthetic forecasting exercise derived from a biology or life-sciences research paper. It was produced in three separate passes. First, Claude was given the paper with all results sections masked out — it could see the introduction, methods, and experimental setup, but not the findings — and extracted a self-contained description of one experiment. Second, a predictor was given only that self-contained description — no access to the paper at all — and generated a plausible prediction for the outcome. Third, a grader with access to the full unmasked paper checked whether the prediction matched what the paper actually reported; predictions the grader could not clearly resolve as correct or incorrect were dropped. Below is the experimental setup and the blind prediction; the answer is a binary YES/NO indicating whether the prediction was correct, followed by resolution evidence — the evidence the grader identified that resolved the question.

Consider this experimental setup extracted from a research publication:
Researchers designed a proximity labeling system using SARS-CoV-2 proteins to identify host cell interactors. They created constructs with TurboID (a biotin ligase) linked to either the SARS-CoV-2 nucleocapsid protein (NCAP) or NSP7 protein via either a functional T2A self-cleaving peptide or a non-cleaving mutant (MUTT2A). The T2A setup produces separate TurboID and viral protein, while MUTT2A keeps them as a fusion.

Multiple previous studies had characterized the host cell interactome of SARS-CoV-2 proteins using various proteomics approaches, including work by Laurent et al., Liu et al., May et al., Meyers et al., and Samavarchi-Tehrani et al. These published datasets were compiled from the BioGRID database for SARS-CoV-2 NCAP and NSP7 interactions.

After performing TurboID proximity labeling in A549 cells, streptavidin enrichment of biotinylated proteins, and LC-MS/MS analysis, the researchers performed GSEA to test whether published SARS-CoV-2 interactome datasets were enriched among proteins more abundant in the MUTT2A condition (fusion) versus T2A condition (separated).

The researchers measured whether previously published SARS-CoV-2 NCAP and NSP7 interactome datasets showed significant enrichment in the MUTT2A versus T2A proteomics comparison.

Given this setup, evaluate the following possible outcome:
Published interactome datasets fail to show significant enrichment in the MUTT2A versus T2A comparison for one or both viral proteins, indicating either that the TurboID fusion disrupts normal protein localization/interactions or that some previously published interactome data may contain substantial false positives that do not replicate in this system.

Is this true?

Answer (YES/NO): NO